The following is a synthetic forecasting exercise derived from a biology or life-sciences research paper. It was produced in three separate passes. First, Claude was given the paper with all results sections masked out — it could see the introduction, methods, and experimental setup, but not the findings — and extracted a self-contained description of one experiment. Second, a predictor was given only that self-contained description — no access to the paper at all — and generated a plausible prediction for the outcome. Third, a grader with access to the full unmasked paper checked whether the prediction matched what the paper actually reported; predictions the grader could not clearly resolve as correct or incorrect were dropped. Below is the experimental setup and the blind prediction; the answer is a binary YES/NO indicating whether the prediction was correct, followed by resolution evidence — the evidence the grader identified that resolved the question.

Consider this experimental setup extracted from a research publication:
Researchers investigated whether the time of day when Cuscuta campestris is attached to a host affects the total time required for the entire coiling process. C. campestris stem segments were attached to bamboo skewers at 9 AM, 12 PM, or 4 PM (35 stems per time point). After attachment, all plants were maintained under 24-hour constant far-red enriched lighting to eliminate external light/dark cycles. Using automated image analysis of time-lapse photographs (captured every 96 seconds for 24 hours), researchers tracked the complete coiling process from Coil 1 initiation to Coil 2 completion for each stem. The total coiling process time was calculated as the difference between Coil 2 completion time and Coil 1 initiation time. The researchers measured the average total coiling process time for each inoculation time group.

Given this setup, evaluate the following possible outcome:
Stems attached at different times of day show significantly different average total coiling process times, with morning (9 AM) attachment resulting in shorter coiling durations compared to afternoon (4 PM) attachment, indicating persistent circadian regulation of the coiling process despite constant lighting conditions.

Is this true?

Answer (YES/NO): NO